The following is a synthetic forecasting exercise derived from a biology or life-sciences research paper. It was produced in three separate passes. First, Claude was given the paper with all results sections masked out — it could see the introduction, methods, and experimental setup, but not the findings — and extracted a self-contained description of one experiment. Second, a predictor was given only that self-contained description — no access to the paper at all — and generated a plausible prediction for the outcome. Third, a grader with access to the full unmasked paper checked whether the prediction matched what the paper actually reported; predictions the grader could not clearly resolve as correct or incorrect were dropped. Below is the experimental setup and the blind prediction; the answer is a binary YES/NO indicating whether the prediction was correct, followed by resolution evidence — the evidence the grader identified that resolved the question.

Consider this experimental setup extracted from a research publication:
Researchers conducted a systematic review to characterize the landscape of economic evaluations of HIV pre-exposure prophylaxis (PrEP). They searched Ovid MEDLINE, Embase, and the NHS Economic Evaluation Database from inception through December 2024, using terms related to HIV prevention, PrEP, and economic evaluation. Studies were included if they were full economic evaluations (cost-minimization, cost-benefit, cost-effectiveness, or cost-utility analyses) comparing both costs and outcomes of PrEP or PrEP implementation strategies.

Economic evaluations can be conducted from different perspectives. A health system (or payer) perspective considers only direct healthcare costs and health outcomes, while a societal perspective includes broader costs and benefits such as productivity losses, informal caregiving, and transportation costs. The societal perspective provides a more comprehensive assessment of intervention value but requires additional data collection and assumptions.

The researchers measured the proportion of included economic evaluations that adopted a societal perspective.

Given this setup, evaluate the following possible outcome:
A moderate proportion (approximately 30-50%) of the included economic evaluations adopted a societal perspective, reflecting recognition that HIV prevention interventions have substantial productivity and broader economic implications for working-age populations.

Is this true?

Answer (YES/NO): NO